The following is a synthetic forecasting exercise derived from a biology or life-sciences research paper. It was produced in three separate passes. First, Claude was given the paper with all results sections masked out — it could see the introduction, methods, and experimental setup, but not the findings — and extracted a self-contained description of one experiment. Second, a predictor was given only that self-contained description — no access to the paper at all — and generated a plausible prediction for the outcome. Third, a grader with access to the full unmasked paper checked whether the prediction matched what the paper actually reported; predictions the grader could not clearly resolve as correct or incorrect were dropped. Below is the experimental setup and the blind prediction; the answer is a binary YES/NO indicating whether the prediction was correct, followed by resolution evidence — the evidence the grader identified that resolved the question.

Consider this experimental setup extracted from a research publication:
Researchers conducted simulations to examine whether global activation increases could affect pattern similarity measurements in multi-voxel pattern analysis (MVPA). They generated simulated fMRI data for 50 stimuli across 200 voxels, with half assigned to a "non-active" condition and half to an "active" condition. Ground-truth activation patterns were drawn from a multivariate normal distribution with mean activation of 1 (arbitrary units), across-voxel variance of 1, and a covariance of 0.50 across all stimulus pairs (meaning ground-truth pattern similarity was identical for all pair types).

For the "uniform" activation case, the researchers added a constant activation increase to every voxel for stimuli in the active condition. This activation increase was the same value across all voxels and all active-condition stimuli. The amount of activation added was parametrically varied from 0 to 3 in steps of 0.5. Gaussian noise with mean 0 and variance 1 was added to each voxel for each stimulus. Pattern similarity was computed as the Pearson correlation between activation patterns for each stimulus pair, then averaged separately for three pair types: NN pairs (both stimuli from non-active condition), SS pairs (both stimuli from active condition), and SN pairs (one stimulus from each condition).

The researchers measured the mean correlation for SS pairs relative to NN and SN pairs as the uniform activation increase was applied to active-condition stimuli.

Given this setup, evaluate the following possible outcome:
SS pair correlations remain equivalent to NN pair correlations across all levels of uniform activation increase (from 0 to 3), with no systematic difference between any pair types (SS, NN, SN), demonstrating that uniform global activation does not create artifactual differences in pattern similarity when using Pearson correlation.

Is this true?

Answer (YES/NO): YES